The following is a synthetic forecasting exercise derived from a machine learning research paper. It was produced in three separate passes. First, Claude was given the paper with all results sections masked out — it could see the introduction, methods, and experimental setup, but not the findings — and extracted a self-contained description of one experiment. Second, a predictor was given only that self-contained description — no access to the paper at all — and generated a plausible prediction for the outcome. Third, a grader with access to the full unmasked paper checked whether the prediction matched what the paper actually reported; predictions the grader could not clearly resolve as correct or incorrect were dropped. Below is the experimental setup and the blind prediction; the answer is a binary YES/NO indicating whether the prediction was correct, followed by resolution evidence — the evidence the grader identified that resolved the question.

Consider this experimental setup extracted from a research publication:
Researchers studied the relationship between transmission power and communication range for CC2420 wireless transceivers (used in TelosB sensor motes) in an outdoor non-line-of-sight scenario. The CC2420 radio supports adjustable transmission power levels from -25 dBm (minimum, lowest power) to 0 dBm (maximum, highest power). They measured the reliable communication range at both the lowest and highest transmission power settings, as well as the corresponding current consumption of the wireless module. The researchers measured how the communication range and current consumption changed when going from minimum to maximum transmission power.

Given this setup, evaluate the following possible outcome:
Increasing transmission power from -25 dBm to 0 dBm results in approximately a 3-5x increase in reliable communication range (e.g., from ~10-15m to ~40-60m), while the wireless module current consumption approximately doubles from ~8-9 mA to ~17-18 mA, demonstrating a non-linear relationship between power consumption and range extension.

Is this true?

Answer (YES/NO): NO